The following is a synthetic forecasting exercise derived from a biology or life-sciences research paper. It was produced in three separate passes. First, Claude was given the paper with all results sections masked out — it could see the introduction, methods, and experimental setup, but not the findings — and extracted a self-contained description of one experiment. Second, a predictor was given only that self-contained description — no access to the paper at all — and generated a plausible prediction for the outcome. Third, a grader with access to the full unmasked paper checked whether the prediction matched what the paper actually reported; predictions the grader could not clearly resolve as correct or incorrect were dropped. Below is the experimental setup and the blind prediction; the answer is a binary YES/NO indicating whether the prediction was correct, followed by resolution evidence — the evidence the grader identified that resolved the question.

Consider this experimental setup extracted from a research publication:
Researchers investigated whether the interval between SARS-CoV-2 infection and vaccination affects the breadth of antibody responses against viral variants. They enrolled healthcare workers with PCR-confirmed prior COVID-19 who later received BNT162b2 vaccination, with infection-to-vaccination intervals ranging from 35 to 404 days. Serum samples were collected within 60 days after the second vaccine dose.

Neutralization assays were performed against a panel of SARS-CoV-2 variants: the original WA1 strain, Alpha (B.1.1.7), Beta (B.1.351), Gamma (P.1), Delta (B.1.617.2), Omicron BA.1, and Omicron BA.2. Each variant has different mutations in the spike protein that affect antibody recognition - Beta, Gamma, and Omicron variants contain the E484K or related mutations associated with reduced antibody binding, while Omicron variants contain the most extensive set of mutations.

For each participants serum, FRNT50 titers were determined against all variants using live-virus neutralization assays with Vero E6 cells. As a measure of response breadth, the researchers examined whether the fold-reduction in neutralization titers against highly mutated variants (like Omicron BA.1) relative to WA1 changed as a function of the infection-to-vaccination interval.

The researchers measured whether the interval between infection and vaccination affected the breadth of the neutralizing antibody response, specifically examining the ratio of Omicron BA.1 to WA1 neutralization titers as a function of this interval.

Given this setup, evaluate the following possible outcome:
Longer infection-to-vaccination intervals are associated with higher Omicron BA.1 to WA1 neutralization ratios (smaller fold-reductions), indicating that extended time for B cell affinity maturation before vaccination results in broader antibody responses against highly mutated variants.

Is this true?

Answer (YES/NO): YES